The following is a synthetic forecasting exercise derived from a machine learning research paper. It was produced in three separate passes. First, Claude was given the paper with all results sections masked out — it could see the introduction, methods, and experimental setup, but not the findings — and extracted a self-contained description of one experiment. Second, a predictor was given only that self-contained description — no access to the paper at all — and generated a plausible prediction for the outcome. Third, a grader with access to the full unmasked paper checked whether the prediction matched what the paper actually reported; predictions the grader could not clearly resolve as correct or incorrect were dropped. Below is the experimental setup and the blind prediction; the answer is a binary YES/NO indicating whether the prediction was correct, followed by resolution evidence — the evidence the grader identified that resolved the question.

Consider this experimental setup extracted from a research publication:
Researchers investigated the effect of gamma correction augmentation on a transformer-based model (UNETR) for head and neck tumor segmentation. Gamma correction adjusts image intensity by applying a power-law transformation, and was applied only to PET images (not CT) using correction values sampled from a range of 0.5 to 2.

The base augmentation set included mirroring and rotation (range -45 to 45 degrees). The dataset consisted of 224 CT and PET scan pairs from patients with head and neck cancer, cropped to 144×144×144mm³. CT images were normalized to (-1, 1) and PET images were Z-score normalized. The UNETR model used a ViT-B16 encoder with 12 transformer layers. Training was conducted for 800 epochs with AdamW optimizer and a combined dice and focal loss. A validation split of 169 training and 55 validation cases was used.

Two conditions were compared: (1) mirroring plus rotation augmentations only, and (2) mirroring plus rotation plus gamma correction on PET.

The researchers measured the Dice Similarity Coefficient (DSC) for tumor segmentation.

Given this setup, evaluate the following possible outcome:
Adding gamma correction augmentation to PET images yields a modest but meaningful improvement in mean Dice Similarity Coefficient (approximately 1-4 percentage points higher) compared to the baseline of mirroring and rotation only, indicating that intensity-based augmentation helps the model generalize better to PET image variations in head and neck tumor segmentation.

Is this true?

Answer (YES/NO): NO